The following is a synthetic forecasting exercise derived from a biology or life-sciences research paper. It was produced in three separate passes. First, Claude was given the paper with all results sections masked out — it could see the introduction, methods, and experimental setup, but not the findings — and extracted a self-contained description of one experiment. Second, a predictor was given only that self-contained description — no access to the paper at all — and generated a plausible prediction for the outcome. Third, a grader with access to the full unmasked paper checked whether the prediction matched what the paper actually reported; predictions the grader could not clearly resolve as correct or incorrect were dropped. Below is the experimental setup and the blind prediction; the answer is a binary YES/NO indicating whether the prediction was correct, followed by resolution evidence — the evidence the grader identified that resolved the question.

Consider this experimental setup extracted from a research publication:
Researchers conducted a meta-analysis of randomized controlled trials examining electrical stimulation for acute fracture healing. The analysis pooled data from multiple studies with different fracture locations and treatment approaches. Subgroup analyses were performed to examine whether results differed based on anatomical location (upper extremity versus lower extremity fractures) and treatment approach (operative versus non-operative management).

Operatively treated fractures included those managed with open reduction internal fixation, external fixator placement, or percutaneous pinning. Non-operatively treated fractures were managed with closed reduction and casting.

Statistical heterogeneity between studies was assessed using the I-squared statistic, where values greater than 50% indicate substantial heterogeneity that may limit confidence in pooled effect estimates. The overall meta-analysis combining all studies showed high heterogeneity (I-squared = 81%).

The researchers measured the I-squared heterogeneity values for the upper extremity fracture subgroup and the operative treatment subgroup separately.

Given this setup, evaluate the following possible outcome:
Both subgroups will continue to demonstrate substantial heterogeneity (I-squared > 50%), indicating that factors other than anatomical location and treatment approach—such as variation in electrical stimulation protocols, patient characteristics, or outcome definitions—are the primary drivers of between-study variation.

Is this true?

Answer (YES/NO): YES